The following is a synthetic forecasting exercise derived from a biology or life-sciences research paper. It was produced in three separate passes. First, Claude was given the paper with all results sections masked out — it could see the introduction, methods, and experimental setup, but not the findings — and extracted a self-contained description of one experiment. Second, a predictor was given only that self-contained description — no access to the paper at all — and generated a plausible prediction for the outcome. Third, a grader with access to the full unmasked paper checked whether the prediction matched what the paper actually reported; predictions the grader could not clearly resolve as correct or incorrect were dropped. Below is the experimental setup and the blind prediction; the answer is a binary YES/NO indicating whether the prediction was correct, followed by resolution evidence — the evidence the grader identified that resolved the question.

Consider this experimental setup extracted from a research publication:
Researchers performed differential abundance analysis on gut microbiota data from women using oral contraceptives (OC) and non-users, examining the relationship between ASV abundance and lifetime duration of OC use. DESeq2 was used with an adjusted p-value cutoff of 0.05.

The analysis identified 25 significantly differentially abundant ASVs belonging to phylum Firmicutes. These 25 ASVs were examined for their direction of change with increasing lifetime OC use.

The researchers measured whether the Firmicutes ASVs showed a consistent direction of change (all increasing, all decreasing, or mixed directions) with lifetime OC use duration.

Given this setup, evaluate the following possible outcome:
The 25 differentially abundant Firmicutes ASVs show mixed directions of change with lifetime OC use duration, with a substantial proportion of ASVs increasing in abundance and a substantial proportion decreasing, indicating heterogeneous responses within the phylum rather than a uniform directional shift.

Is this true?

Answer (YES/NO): NO